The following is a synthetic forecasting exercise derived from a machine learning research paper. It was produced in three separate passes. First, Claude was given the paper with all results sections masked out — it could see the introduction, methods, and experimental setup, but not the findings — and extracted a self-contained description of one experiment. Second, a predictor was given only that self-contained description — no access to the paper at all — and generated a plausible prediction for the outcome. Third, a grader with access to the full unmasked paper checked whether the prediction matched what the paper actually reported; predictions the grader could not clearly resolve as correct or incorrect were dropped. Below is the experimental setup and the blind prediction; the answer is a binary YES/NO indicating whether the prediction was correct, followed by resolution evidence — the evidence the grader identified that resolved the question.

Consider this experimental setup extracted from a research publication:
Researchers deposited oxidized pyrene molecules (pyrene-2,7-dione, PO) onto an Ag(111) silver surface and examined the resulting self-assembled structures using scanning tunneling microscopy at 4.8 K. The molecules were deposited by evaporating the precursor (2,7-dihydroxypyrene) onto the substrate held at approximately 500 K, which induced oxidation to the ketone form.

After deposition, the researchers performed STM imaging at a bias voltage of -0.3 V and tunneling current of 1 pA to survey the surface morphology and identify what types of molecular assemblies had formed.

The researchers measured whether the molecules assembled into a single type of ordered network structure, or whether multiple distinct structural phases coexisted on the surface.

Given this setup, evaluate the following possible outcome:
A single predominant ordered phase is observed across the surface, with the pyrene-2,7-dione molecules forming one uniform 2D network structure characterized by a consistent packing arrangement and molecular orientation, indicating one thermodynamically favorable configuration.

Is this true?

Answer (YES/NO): NO